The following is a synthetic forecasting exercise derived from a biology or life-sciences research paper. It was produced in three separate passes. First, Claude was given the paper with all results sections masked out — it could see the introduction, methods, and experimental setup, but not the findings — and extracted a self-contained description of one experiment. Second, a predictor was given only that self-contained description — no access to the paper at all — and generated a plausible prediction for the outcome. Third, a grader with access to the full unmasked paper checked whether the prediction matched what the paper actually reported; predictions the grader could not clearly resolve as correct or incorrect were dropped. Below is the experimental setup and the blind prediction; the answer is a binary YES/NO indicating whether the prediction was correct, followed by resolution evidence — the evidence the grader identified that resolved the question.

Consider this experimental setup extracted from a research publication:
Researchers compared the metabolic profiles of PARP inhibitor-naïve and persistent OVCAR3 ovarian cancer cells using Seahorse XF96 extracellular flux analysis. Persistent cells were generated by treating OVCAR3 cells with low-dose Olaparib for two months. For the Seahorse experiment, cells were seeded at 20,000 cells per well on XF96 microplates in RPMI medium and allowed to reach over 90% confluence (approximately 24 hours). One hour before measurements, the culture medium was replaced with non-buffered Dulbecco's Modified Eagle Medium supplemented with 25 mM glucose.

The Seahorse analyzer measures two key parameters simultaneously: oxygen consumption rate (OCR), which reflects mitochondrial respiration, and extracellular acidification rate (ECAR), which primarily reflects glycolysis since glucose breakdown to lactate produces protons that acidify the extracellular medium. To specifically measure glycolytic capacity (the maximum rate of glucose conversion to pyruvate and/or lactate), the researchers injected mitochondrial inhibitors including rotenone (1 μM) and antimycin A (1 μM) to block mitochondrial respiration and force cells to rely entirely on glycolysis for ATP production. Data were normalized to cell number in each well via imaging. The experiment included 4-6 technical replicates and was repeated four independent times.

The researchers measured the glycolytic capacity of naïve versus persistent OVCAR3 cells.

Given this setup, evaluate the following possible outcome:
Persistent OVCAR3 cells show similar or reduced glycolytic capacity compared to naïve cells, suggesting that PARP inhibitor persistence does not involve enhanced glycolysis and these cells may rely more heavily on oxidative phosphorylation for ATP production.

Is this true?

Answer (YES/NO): NO